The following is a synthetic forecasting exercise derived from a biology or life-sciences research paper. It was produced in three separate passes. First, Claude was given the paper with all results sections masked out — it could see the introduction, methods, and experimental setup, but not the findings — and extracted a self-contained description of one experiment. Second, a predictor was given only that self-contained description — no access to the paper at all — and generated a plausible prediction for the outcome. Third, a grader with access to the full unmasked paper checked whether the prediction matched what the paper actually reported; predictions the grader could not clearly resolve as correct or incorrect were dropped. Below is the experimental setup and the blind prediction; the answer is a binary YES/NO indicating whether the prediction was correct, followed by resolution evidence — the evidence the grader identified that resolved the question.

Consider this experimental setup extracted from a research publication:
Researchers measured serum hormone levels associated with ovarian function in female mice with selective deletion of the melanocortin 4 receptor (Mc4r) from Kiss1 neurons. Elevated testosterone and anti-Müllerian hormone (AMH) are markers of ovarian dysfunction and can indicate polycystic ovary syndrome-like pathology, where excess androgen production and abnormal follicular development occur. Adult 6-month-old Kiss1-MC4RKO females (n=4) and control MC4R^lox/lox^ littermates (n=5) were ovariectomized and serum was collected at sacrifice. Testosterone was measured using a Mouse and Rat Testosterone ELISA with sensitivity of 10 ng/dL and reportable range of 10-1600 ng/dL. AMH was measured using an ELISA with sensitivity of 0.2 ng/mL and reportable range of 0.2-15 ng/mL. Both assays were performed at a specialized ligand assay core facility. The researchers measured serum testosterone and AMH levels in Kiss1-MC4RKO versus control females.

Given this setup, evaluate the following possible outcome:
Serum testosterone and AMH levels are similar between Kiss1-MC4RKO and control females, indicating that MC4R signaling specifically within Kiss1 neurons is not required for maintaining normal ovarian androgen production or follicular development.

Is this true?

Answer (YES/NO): YES